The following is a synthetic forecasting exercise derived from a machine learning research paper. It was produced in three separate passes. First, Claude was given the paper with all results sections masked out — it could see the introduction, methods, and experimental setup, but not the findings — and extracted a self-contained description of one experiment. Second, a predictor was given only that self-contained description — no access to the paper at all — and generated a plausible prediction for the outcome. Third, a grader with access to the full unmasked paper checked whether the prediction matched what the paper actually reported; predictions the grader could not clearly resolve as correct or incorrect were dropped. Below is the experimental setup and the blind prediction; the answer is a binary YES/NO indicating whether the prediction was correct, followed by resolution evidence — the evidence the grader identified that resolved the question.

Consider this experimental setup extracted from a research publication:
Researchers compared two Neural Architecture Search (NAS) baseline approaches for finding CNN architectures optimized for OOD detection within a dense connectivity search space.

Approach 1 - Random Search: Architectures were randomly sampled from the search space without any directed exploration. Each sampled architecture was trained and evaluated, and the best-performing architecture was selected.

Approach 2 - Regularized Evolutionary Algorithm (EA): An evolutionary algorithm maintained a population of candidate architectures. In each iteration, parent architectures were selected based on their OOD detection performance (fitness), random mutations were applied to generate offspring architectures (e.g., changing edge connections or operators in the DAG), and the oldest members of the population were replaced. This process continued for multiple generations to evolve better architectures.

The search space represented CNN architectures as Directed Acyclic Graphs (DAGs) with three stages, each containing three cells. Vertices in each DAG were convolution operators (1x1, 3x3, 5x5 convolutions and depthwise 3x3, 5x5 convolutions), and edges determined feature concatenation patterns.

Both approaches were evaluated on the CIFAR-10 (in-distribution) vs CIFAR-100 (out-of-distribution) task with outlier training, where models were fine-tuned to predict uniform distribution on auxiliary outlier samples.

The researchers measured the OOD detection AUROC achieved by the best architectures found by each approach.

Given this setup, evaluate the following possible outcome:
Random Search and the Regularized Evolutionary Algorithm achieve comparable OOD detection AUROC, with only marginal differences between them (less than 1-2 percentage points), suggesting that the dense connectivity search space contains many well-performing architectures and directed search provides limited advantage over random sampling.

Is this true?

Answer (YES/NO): YES